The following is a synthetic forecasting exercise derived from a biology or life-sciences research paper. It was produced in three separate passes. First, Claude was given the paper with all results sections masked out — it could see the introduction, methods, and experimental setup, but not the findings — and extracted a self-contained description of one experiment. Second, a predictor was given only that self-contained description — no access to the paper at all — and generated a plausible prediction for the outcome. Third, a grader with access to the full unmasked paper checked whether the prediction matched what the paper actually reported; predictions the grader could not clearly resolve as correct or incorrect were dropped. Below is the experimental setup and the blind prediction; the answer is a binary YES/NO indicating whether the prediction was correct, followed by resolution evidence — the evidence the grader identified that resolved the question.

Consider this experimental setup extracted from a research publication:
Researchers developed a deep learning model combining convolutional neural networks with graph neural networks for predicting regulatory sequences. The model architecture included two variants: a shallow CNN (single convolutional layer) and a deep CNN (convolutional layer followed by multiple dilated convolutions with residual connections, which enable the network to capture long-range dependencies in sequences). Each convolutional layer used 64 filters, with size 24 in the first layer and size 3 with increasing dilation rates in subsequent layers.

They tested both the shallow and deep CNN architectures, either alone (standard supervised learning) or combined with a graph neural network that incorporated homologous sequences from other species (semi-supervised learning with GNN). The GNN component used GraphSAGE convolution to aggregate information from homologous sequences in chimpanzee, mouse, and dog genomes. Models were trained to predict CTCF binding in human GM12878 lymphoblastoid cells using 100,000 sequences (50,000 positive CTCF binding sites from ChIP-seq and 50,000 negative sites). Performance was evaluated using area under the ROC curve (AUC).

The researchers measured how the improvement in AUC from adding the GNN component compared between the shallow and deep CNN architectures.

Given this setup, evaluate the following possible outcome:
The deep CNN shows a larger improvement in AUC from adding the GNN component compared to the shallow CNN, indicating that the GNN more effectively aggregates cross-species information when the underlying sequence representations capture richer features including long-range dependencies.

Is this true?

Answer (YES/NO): NO